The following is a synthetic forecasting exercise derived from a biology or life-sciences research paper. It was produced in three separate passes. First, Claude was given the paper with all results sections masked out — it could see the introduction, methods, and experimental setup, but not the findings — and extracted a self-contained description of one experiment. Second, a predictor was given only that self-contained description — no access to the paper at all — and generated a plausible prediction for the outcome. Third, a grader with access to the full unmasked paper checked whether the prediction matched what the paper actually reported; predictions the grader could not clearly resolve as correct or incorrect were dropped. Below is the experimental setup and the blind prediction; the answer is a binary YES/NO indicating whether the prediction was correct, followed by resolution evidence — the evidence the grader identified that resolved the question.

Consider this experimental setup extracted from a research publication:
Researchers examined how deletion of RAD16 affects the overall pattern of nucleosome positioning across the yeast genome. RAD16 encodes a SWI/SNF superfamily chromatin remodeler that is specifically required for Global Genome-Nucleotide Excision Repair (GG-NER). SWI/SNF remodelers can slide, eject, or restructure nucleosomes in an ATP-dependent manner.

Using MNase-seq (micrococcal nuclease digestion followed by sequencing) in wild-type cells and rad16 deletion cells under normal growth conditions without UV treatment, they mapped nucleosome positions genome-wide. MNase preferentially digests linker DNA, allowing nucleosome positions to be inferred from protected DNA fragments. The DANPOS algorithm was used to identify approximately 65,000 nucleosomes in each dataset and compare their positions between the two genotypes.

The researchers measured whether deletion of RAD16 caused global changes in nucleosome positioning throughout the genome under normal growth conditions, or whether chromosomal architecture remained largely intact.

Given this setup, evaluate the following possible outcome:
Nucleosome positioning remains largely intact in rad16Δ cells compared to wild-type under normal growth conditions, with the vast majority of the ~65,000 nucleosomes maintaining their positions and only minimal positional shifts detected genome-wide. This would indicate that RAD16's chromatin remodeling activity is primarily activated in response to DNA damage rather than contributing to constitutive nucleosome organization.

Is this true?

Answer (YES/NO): NO